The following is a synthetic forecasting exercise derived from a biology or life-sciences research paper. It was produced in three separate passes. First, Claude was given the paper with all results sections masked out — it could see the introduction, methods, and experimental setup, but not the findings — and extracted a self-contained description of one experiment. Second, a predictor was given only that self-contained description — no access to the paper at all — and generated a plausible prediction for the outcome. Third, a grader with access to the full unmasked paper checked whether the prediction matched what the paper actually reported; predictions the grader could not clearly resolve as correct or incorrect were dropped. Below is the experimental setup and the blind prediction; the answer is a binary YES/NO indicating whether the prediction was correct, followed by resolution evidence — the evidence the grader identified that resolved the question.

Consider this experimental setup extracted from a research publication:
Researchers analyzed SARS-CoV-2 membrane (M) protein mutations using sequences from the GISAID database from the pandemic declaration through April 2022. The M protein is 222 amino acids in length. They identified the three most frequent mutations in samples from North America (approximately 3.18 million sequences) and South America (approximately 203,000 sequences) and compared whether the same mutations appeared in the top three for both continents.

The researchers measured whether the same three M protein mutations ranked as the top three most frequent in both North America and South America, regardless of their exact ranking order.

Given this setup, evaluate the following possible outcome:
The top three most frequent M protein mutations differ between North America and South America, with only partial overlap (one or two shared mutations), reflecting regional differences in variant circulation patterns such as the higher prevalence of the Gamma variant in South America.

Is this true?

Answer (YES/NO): NO